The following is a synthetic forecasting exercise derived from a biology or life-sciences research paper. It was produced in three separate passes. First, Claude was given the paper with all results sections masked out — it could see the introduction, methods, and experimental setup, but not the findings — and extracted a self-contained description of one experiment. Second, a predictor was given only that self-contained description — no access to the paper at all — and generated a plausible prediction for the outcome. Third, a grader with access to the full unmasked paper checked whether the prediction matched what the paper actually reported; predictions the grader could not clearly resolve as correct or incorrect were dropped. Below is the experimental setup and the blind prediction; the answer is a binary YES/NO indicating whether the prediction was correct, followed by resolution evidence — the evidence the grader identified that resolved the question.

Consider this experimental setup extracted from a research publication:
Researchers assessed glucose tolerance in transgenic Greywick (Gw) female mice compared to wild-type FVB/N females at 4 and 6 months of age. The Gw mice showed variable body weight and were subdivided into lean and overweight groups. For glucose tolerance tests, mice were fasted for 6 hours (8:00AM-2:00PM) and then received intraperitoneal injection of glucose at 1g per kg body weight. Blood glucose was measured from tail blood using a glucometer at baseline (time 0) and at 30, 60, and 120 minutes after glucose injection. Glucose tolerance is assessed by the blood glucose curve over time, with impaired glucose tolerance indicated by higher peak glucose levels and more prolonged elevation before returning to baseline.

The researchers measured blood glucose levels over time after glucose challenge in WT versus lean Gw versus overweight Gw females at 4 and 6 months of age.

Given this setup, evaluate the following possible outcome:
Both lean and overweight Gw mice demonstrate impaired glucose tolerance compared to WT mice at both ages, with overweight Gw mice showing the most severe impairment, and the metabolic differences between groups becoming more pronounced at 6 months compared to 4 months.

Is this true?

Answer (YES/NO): NO